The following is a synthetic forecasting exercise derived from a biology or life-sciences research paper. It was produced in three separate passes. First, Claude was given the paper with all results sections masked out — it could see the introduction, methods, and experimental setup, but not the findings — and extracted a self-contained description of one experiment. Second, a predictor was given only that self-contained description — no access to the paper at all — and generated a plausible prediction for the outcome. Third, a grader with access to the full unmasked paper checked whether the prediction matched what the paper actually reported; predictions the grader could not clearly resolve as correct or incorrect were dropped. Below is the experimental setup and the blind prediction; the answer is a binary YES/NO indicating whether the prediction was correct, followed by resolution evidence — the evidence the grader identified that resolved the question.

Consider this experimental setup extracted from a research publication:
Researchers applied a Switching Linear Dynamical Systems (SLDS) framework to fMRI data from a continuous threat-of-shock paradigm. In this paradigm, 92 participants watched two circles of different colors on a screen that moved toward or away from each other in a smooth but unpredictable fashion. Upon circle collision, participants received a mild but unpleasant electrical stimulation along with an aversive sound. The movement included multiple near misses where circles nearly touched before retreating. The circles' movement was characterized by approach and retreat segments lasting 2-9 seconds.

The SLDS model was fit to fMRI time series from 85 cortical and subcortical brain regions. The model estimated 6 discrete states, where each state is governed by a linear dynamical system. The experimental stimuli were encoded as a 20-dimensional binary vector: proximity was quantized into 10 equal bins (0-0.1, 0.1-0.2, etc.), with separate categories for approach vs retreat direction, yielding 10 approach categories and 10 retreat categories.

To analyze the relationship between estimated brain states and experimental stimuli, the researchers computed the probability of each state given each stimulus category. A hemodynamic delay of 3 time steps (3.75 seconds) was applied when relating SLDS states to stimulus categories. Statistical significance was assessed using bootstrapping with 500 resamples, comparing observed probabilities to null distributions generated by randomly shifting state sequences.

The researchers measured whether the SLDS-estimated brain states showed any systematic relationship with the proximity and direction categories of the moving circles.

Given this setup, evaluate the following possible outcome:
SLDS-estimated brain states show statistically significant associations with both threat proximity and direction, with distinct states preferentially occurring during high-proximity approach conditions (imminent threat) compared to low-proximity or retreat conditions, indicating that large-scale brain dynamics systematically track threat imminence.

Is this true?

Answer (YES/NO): YES